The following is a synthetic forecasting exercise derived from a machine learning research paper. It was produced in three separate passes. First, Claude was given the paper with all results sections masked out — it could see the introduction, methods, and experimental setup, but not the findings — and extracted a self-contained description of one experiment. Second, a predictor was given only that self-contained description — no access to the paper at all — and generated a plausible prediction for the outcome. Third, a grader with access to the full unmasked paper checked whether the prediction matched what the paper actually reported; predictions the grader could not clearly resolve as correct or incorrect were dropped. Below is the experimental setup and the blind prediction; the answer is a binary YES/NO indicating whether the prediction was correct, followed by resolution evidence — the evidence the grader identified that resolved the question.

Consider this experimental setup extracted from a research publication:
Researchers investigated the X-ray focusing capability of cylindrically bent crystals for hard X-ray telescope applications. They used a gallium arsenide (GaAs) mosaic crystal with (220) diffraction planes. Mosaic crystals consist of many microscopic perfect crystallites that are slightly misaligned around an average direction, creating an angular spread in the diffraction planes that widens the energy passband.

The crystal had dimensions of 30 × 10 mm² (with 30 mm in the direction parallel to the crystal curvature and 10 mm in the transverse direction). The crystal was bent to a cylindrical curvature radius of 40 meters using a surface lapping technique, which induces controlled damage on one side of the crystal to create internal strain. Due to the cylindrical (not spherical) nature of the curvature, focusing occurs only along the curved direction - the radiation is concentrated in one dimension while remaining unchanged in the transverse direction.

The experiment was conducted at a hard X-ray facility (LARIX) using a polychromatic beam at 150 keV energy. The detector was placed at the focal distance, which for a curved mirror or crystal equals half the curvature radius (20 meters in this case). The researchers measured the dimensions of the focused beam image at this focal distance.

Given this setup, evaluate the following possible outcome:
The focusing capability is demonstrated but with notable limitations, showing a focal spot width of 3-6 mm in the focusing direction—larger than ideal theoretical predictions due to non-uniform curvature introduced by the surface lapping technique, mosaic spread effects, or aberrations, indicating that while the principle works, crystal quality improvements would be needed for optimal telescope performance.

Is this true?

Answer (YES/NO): NO